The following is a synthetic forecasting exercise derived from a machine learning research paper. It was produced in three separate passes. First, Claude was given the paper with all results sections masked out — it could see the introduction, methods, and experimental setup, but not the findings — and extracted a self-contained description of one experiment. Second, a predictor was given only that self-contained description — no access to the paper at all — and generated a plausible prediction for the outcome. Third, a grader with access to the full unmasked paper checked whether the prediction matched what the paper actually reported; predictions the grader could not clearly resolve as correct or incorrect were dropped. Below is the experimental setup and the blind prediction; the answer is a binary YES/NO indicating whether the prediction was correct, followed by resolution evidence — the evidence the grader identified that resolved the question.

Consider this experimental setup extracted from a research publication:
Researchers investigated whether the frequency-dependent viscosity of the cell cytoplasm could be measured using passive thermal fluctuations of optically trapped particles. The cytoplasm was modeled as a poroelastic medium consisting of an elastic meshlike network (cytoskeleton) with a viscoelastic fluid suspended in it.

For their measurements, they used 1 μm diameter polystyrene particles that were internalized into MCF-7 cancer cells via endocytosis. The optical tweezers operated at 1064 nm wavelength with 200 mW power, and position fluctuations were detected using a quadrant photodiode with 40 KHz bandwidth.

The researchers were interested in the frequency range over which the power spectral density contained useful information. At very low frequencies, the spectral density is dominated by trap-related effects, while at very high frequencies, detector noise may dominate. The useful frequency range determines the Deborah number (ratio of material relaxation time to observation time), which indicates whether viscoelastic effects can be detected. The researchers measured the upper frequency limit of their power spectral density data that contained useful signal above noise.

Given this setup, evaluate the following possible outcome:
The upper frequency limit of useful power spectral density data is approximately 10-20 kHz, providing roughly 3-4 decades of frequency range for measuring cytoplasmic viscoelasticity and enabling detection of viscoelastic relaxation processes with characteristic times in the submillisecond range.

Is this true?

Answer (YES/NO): NO